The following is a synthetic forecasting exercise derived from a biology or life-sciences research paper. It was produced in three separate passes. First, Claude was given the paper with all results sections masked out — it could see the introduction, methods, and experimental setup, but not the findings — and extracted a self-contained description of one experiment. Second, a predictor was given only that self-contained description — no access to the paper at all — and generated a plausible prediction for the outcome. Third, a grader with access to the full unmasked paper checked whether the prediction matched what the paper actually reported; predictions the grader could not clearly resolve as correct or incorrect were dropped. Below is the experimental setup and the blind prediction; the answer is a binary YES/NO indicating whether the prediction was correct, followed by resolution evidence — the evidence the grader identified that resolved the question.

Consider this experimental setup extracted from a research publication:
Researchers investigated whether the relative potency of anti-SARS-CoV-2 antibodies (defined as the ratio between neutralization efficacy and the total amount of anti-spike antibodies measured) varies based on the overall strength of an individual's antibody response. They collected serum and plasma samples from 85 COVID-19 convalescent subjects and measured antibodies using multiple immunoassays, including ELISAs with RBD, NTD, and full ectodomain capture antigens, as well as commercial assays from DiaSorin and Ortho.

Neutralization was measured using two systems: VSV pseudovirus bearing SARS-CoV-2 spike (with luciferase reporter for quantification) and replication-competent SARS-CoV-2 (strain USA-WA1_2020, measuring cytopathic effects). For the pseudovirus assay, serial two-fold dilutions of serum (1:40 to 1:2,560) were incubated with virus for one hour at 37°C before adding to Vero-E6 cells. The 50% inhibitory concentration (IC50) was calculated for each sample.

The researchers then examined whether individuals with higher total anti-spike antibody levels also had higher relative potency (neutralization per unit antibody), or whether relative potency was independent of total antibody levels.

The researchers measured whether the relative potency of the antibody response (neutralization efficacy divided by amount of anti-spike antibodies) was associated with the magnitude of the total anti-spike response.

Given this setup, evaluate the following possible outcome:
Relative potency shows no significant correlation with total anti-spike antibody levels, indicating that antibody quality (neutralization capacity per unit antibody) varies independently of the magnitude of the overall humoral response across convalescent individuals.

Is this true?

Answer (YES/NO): YES